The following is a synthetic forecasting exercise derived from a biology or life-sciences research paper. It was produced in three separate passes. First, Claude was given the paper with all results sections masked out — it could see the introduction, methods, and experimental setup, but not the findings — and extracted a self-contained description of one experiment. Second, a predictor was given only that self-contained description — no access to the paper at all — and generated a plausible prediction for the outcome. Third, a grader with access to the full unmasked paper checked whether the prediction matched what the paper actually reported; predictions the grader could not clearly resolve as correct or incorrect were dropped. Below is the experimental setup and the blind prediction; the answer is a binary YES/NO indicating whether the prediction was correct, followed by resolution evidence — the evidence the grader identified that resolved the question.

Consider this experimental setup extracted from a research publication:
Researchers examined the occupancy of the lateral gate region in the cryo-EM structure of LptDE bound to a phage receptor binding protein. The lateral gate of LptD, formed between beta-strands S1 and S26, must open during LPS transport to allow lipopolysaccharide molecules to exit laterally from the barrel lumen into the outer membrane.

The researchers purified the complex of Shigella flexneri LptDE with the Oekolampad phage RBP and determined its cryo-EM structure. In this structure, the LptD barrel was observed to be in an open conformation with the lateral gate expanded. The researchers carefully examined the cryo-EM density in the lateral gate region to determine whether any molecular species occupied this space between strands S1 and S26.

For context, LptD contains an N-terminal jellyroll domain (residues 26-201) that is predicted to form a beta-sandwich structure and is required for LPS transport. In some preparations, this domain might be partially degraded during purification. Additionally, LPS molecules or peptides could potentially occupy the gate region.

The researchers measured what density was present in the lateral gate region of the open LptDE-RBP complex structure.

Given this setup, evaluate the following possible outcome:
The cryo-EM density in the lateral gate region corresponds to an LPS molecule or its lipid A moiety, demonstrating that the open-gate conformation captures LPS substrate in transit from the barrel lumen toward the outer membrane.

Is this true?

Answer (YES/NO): NO